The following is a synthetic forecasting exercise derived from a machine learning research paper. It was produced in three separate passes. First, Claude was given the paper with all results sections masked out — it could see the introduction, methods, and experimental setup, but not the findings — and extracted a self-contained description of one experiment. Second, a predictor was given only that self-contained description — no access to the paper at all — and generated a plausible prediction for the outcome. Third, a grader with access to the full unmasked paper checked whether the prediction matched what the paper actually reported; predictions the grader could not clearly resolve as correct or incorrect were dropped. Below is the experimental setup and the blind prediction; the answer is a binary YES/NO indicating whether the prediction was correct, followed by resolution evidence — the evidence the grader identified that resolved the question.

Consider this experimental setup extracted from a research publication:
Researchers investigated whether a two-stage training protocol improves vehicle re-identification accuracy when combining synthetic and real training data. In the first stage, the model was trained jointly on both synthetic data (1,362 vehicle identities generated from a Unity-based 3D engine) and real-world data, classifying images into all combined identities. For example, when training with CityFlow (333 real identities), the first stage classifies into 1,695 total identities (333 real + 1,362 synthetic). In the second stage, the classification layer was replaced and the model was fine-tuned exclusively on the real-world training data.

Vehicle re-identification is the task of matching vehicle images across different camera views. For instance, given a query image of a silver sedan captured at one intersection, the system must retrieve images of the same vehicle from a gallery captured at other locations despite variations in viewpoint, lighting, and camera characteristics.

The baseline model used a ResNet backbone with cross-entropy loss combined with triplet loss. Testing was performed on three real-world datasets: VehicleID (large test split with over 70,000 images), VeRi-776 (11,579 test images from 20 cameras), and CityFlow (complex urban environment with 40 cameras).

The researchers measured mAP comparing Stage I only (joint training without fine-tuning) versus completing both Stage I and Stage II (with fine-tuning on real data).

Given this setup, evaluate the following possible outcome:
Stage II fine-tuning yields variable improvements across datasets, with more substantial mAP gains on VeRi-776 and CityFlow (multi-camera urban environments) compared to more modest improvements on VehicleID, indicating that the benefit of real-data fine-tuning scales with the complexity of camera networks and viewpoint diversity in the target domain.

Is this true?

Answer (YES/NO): NO